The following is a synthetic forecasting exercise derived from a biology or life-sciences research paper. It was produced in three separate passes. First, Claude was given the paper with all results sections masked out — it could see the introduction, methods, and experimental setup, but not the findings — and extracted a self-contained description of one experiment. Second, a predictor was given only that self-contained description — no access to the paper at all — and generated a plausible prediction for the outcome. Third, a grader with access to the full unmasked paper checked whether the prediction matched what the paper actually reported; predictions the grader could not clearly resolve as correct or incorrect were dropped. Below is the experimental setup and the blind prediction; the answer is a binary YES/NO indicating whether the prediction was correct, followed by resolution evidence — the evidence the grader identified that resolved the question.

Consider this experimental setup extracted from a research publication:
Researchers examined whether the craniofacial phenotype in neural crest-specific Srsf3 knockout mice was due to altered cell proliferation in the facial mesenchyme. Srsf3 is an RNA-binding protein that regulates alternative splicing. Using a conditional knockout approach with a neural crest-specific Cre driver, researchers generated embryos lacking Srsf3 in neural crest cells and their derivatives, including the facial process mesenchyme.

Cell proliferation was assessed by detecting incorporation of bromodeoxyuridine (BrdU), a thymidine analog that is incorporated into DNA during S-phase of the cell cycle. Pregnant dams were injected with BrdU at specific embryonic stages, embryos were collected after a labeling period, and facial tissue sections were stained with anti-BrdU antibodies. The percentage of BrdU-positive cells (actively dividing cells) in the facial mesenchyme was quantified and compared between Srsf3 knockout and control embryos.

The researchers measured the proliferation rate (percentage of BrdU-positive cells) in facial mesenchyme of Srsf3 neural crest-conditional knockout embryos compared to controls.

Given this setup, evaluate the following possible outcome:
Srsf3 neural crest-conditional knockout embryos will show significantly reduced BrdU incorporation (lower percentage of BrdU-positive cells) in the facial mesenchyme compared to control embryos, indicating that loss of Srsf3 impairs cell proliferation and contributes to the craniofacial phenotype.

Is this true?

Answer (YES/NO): NO